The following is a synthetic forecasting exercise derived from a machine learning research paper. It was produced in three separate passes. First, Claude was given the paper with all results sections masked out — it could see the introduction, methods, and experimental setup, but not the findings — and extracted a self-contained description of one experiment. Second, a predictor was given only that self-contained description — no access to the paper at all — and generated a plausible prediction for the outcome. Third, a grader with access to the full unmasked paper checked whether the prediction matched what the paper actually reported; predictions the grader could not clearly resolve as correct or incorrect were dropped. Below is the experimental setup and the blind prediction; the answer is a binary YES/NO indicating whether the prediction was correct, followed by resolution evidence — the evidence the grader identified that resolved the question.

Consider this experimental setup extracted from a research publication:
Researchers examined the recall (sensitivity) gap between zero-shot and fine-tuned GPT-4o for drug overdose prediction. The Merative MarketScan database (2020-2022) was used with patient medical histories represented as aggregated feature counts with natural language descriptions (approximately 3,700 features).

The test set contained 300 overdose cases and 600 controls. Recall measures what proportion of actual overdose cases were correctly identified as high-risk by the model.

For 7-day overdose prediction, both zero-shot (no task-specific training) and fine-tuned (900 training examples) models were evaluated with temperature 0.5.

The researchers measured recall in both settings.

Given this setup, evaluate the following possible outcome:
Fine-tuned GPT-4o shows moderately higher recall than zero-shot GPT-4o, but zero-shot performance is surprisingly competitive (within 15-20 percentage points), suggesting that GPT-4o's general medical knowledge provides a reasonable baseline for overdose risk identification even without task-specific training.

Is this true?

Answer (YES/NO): NO